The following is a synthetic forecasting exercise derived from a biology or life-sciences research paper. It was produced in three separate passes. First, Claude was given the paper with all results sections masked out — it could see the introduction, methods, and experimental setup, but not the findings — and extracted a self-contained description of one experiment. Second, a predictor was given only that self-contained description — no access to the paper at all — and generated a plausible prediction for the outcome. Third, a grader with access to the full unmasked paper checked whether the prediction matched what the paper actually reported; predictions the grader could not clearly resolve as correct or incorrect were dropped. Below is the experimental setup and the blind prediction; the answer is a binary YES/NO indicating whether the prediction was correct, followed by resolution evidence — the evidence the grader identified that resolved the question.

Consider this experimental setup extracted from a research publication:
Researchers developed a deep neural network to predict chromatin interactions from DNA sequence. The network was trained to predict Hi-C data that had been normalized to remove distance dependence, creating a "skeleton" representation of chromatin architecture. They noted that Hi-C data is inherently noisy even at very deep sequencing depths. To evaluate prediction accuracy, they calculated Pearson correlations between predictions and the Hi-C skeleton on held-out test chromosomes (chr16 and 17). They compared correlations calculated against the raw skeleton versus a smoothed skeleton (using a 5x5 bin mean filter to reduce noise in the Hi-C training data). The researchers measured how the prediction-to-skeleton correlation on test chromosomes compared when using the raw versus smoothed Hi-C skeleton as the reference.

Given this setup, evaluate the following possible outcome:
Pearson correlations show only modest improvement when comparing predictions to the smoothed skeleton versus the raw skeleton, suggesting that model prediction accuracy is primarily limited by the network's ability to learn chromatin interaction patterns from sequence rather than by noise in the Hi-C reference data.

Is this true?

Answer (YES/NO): NO